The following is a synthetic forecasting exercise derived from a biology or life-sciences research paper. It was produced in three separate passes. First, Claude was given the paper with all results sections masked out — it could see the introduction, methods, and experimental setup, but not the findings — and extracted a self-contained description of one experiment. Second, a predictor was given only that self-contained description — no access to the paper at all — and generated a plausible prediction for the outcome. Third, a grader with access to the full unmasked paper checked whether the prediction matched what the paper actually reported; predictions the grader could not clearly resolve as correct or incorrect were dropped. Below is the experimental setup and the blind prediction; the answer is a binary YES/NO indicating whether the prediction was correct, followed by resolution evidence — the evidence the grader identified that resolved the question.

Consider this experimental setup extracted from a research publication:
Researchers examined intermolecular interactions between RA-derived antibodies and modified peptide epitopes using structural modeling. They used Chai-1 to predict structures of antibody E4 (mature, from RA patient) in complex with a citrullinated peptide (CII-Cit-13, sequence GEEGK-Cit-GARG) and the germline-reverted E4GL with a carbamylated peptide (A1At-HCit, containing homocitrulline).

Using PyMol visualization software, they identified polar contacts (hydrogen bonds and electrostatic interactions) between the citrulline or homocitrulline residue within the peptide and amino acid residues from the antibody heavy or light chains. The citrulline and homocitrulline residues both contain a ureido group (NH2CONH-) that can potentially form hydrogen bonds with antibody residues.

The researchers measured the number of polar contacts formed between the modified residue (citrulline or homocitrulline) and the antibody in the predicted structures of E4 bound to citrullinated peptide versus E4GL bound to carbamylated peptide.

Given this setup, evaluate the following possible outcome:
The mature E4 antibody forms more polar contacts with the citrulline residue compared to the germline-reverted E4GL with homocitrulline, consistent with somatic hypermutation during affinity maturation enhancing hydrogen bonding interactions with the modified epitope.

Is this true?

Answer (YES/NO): YES